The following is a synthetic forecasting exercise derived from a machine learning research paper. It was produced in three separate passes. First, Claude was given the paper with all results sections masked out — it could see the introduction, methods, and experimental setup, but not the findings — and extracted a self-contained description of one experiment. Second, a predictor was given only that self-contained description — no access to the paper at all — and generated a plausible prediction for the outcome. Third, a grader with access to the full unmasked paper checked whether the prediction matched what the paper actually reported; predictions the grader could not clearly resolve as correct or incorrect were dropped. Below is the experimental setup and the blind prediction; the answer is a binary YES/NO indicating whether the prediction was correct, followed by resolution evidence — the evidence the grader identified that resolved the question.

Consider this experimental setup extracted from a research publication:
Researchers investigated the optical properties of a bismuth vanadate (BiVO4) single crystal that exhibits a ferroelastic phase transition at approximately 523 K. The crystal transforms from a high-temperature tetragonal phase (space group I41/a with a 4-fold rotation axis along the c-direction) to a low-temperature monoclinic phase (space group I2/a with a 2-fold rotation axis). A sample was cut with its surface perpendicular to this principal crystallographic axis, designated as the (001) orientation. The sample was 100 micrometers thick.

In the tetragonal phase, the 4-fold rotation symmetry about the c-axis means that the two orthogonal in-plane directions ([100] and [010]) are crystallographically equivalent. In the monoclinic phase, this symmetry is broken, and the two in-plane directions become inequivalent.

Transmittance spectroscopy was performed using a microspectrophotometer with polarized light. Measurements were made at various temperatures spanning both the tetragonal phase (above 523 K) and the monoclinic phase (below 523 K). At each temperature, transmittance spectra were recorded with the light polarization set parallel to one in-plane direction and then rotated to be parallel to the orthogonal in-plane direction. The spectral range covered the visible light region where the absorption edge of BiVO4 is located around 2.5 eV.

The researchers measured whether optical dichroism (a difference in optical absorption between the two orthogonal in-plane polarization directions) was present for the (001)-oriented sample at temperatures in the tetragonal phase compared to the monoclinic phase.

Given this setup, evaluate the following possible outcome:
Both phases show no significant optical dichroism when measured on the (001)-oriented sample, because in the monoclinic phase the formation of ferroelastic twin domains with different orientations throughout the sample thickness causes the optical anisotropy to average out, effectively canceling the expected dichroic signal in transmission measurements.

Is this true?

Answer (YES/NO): NO